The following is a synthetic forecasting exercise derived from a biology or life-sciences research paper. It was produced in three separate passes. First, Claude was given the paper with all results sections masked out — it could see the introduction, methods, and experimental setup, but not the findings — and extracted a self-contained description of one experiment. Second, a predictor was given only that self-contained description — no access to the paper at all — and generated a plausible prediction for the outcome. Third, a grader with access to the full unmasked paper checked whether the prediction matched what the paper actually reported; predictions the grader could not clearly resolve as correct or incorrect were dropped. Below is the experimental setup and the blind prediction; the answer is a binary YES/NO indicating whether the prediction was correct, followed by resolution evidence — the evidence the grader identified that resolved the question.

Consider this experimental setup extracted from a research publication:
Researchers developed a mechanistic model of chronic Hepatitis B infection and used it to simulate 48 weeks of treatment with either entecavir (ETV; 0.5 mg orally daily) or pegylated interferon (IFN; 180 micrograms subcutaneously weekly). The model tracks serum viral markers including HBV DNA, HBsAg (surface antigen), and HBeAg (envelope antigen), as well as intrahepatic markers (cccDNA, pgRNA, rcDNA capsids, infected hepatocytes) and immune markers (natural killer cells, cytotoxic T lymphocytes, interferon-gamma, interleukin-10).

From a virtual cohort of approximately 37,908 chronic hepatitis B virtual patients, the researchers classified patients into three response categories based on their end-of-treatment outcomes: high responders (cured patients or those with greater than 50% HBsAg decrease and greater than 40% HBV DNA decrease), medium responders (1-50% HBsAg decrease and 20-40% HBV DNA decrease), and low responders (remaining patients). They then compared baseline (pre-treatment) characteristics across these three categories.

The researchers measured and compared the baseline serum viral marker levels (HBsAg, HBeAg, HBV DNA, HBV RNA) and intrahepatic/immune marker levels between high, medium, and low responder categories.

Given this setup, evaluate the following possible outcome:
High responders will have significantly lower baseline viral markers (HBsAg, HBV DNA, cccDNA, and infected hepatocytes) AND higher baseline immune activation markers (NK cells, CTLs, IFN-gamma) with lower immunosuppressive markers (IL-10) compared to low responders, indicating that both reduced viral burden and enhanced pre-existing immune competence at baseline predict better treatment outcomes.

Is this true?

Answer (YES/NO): NO